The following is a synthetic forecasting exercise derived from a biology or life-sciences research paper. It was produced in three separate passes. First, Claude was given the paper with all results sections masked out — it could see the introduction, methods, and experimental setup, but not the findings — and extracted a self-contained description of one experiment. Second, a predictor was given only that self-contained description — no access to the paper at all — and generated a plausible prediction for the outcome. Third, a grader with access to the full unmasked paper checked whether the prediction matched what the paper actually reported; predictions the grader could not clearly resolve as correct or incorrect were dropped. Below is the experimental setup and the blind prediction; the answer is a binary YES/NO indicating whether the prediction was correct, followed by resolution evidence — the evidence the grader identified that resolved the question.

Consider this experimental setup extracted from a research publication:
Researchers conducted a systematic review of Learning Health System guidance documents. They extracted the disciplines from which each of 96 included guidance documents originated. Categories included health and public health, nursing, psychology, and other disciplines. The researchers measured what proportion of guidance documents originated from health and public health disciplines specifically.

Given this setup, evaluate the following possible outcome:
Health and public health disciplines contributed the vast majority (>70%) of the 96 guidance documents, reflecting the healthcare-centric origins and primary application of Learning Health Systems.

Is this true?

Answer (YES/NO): NO